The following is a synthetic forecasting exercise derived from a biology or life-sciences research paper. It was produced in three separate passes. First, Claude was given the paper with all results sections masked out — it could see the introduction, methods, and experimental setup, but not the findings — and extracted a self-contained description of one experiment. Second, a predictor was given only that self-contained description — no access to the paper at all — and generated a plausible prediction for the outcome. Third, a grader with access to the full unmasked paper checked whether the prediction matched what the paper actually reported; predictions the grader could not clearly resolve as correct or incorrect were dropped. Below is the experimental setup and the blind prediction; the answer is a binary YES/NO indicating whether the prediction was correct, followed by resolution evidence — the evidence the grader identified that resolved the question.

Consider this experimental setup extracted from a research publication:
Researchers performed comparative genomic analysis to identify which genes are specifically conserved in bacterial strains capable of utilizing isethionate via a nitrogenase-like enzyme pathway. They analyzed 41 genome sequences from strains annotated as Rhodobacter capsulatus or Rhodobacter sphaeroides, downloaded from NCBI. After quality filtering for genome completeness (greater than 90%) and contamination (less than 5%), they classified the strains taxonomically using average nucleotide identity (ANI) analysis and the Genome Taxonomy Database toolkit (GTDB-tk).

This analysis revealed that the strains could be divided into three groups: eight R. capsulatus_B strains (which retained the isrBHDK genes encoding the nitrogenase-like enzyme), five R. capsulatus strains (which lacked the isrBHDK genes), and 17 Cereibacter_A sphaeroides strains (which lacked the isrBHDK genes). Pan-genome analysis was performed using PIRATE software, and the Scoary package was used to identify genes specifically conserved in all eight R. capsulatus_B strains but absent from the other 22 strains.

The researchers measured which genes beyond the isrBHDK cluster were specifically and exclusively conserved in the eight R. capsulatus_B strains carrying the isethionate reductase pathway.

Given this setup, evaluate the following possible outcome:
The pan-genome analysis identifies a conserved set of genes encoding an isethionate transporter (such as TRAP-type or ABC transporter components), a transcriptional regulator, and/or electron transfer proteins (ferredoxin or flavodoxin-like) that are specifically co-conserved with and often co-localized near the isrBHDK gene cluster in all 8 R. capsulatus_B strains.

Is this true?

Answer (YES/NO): NO